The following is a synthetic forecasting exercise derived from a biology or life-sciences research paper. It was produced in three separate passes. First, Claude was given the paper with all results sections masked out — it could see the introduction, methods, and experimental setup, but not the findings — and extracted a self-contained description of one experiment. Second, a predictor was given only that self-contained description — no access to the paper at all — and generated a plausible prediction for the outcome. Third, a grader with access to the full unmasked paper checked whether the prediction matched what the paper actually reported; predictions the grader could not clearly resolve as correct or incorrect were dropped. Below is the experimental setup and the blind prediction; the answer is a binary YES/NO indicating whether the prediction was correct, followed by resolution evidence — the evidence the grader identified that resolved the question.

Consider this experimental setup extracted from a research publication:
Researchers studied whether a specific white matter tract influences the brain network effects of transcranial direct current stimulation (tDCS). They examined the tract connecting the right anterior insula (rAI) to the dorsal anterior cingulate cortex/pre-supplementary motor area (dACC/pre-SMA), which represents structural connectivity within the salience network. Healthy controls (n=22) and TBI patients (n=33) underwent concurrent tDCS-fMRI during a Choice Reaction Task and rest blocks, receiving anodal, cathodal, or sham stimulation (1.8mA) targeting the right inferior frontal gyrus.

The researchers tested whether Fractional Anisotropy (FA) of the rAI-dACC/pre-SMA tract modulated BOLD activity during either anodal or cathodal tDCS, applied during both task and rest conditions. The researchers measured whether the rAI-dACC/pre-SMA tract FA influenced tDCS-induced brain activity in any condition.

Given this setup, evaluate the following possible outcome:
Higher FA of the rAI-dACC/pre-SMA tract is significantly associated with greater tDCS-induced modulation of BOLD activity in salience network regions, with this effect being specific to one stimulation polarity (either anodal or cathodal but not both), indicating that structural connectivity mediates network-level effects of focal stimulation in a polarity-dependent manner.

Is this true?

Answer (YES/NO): NO